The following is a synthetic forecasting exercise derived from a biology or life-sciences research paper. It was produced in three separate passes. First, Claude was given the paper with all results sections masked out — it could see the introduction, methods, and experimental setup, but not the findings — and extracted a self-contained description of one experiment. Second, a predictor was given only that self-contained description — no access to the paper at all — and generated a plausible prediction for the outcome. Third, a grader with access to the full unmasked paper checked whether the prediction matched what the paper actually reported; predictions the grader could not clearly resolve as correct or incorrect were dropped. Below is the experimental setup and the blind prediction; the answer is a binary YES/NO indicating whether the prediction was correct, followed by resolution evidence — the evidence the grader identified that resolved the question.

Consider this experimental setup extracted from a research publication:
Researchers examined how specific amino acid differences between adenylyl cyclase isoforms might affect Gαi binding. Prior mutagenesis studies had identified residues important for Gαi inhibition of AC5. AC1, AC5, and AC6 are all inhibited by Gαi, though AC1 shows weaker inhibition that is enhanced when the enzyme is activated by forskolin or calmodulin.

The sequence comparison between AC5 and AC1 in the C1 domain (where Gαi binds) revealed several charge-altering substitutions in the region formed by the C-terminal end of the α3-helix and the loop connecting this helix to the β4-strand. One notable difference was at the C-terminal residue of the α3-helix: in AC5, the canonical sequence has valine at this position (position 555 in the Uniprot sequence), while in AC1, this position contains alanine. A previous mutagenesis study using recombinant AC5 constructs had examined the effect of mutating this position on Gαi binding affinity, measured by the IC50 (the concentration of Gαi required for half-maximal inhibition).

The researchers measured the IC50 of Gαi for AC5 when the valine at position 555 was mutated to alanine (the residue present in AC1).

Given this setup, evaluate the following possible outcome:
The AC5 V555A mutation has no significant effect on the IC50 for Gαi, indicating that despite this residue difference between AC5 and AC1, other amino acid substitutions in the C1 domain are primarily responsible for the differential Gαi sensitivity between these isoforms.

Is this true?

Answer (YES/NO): NO